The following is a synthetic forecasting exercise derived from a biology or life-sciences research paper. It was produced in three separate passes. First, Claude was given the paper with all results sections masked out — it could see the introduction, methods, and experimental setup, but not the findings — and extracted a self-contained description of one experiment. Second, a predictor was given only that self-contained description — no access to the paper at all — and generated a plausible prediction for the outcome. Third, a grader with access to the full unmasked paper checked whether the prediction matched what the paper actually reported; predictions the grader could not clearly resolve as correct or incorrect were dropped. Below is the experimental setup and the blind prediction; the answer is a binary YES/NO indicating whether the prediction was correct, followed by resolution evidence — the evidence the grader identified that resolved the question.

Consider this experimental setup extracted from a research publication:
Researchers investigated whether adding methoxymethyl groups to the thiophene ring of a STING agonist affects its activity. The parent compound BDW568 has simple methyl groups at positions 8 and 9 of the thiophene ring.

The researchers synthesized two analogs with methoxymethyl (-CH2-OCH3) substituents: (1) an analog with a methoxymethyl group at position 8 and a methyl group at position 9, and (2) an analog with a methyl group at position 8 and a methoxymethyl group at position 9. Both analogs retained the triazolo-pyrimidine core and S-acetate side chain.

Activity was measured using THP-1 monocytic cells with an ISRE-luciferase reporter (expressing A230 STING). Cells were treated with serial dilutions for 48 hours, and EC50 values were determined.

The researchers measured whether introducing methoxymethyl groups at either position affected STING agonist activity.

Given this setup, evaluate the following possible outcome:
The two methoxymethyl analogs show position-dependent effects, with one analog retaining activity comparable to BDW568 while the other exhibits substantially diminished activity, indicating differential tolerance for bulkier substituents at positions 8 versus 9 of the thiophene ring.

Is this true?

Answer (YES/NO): NO